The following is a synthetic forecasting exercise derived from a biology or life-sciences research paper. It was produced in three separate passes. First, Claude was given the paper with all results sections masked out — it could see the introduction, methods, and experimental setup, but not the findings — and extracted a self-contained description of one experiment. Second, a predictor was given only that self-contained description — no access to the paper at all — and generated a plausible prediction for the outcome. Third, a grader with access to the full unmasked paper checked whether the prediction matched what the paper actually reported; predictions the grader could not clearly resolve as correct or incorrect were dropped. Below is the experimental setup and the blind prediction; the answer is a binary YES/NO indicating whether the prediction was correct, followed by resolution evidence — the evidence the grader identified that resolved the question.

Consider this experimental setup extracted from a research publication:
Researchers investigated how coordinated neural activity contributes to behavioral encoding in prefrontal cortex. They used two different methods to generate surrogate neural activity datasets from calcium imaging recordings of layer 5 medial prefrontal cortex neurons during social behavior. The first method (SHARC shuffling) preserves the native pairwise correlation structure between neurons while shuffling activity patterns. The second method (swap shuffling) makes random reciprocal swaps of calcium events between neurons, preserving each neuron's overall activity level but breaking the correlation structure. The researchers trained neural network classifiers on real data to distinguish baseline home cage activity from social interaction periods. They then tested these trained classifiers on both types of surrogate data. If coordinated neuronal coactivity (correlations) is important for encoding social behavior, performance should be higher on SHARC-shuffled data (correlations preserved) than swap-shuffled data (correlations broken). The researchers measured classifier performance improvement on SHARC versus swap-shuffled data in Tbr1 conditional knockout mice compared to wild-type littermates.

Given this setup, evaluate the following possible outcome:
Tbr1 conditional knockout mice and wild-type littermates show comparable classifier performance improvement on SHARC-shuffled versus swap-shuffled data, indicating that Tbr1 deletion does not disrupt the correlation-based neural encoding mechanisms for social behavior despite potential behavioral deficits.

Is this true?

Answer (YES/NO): NO